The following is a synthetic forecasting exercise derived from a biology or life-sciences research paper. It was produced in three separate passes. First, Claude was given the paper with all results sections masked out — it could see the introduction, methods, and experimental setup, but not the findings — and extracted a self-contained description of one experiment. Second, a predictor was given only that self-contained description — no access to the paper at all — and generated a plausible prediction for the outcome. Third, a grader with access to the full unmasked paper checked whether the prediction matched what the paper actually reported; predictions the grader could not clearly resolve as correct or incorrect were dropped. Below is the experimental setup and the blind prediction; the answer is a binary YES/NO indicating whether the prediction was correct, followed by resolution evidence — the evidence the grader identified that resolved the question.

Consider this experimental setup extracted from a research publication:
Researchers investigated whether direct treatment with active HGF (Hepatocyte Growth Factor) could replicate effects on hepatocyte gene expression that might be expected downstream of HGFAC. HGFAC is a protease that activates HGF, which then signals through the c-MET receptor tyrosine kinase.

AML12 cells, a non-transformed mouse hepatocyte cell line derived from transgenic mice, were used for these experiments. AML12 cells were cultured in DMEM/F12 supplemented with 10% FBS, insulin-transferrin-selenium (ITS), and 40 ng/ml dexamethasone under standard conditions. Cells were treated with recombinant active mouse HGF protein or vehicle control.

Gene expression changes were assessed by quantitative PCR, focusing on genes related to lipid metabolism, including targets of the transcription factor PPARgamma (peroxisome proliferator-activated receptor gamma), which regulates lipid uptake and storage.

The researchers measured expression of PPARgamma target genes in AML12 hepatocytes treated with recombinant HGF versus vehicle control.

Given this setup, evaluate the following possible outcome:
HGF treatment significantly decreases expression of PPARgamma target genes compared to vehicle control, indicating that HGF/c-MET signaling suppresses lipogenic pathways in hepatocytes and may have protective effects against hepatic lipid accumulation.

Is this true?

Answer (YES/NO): NO